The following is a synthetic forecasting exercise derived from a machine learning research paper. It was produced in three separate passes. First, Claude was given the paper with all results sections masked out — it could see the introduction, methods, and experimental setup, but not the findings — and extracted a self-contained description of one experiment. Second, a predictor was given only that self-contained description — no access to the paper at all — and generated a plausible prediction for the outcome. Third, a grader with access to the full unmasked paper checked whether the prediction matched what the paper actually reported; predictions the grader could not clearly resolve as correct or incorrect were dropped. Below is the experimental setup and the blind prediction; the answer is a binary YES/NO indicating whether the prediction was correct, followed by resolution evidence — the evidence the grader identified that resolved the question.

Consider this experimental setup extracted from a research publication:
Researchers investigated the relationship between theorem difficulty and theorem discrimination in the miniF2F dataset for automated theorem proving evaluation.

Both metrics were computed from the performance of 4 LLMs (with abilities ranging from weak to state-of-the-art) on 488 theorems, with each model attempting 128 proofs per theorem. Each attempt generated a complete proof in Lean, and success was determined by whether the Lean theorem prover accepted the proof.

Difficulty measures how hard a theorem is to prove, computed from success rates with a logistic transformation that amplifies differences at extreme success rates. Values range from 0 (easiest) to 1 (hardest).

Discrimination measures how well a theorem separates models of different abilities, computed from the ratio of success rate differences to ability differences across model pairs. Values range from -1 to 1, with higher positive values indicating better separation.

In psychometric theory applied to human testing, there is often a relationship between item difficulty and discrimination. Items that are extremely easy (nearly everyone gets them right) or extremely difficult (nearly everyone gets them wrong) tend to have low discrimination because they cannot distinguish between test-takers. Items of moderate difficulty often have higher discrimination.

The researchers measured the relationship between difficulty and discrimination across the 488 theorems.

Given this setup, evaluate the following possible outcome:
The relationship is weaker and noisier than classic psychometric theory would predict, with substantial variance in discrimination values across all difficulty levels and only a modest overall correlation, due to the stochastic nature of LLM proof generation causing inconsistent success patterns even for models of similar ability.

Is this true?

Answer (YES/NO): NO